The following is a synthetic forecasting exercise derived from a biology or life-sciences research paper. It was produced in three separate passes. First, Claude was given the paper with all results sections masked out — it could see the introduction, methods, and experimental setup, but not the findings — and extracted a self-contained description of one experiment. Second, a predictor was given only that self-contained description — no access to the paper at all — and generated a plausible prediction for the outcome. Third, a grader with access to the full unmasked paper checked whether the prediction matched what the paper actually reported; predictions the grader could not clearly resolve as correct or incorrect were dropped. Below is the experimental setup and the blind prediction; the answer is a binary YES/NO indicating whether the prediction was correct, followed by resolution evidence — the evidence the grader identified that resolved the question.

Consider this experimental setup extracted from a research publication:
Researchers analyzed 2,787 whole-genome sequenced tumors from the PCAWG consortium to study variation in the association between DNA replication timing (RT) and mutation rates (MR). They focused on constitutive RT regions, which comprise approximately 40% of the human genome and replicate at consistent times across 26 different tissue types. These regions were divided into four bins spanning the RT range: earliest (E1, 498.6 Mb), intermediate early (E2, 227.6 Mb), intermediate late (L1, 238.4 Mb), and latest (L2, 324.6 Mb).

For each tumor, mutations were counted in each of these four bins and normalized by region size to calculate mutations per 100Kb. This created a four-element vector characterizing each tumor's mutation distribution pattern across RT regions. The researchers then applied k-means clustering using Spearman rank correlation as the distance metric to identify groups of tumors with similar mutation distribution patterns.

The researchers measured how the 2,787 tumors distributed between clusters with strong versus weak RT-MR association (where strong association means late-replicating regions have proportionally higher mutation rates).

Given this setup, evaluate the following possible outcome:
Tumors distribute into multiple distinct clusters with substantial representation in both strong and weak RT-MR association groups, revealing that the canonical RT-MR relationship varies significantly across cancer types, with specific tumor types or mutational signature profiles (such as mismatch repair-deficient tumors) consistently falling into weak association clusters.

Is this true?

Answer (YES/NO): YES